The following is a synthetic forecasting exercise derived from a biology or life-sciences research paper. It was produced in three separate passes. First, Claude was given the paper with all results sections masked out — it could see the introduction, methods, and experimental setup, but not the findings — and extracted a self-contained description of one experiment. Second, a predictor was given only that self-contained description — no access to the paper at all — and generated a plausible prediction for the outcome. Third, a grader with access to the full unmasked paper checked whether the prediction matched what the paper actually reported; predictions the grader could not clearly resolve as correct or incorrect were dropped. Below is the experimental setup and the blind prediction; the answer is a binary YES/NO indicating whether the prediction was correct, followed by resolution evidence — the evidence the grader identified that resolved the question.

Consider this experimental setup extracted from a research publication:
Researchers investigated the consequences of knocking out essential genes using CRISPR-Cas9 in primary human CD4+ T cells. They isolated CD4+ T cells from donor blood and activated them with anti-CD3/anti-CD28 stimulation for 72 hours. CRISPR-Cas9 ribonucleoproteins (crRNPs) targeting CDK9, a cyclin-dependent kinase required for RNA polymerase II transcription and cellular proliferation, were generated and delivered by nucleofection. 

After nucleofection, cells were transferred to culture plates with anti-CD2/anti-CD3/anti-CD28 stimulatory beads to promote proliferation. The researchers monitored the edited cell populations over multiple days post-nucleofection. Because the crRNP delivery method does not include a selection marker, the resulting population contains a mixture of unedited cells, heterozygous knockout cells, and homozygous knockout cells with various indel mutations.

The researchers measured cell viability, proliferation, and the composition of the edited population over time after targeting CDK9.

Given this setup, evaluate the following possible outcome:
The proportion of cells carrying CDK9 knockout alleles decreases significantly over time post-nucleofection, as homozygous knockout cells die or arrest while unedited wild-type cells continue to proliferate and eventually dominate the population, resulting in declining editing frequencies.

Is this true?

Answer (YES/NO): YES